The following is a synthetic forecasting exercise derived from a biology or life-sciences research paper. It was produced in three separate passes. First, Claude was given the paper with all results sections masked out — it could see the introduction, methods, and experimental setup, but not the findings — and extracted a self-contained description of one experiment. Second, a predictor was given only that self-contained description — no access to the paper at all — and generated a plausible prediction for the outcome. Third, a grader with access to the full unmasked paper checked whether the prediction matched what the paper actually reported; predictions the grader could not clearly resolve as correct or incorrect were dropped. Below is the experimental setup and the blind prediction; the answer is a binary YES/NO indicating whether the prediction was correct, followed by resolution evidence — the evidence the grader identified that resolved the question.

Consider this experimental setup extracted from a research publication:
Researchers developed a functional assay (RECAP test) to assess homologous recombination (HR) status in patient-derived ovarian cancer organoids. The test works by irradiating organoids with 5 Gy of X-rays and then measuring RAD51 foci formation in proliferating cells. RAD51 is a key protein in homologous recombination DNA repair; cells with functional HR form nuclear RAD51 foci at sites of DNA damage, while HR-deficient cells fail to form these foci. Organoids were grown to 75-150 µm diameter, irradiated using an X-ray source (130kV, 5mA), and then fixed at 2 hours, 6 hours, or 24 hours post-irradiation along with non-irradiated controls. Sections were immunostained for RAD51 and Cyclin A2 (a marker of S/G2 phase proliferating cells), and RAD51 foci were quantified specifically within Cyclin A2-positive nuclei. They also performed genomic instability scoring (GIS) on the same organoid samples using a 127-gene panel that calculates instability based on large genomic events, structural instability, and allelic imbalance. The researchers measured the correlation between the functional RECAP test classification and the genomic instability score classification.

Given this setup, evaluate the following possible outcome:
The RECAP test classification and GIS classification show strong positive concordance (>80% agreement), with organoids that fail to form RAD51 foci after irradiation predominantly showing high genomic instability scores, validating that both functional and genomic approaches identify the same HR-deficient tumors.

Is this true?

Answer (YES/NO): NO